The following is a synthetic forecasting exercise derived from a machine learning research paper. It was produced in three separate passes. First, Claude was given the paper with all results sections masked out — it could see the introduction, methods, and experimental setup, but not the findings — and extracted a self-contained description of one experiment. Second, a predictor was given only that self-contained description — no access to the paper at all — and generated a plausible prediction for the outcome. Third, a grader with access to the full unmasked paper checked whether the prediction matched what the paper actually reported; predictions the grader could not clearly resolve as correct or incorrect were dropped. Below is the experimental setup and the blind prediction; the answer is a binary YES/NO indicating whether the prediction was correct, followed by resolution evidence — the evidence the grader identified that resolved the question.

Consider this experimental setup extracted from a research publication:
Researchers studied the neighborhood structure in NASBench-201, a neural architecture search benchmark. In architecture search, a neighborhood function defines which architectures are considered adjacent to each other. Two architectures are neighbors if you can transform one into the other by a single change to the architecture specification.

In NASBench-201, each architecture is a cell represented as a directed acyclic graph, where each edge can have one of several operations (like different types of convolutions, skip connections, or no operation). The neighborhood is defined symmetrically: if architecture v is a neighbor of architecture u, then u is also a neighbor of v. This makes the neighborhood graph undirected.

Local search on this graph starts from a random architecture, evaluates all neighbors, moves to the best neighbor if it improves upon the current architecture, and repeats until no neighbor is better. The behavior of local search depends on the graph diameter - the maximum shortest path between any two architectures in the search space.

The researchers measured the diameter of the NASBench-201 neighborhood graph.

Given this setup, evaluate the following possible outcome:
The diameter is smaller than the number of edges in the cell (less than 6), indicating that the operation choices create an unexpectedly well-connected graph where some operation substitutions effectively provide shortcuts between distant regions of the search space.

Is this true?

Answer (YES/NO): NO